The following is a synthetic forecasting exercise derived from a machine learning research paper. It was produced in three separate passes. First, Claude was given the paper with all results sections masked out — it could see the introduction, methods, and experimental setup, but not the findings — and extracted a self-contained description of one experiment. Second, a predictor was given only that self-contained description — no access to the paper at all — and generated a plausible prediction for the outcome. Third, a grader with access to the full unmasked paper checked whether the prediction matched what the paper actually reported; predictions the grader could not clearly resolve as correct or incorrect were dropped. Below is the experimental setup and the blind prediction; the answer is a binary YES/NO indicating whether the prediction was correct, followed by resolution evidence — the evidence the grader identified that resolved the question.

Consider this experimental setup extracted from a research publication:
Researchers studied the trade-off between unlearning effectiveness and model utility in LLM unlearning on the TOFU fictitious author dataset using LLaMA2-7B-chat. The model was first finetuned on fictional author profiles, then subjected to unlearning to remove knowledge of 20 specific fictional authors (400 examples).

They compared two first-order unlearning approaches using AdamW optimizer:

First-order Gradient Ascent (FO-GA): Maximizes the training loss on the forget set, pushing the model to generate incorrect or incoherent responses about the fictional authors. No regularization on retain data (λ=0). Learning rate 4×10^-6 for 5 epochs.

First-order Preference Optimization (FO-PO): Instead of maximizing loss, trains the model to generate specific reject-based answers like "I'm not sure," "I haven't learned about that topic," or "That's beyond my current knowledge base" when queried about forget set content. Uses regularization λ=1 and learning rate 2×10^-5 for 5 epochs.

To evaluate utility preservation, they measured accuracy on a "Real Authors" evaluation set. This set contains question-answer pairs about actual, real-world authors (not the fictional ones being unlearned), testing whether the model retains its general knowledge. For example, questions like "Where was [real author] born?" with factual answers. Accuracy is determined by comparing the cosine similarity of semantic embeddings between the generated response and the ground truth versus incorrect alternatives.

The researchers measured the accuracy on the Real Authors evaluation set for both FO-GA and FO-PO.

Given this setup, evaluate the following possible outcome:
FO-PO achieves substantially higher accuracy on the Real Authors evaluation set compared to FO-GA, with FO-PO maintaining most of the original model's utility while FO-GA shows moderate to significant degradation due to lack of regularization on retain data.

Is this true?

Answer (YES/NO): YES